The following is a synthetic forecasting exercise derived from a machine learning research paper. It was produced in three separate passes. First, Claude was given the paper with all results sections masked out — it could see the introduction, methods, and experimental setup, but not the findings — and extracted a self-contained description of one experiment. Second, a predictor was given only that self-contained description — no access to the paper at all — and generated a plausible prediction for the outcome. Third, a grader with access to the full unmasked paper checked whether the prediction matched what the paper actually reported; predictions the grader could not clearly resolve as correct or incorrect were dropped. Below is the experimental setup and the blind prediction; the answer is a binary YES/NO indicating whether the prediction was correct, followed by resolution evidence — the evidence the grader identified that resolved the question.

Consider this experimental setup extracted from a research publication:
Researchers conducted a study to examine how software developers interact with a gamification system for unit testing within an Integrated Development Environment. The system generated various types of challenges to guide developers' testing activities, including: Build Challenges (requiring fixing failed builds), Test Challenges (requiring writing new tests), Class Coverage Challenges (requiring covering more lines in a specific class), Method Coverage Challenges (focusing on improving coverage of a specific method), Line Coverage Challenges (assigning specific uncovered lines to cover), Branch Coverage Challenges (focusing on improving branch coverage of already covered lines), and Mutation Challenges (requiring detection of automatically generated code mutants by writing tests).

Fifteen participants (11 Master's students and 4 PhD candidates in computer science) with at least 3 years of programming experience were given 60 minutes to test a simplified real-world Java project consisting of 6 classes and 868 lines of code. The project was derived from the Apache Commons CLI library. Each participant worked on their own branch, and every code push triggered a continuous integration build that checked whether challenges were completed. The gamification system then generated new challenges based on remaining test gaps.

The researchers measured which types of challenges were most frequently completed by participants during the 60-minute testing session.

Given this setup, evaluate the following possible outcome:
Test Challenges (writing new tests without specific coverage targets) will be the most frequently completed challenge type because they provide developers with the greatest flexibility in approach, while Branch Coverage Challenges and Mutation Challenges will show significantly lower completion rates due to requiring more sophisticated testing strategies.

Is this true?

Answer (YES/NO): NO